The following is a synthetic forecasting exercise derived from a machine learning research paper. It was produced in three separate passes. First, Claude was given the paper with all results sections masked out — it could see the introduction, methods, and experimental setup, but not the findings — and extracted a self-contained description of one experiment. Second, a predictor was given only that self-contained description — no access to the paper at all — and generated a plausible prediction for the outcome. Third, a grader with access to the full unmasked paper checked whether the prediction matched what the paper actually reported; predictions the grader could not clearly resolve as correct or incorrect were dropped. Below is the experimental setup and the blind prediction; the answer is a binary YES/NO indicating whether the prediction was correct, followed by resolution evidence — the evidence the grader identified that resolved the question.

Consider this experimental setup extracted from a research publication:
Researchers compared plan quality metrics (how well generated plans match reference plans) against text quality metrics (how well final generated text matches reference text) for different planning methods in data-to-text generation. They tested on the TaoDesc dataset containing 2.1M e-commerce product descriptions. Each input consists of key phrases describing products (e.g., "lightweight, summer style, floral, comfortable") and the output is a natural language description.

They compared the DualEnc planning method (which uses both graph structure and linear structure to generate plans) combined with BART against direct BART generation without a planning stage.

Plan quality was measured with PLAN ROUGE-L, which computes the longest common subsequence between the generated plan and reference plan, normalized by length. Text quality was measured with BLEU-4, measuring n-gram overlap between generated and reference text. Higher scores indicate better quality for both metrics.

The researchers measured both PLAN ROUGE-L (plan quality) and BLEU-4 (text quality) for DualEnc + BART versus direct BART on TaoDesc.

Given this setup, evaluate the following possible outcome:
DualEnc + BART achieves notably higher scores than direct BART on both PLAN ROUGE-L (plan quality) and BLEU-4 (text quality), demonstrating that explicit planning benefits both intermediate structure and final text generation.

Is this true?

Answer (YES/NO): NO